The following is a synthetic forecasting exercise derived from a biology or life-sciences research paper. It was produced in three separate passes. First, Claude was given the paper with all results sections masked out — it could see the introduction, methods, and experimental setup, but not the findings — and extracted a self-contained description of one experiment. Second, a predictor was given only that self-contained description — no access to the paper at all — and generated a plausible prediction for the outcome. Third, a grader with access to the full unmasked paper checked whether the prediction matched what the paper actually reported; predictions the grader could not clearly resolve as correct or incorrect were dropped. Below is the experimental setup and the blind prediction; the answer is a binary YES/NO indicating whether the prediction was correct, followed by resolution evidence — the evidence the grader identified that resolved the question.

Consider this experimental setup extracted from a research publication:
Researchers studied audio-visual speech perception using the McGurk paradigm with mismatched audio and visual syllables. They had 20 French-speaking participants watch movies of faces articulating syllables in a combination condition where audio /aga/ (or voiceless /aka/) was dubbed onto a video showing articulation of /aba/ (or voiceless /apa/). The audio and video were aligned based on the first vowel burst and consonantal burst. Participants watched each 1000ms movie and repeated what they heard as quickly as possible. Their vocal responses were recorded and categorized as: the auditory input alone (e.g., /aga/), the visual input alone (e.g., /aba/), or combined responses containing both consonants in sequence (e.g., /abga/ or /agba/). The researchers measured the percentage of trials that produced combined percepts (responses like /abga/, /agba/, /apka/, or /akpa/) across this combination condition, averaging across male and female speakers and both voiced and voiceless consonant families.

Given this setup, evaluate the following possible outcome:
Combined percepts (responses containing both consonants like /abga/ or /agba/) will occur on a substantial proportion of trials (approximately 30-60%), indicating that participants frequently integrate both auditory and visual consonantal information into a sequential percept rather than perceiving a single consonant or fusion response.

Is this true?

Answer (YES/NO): NO